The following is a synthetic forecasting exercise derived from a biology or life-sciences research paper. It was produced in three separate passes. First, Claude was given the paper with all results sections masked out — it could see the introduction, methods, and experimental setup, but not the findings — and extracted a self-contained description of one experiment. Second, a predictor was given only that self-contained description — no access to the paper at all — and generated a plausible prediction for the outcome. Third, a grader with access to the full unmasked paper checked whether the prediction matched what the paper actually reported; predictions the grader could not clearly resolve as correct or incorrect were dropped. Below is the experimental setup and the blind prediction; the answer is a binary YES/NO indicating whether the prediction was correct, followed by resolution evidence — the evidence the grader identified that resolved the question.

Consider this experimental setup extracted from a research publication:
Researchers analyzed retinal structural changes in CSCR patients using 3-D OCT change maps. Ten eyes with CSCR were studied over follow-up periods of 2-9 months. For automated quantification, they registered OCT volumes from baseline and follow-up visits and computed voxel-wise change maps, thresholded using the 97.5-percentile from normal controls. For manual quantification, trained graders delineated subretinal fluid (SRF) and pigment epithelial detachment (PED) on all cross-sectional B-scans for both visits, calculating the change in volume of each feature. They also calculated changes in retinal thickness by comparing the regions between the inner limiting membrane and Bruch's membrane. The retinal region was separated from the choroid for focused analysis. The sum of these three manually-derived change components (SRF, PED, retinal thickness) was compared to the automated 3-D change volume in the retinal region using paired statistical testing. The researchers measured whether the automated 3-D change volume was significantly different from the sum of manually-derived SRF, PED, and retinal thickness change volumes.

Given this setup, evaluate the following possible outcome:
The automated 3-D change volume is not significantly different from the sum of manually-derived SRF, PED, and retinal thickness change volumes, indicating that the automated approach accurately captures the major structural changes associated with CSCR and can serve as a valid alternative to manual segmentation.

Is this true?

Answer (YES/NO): YES